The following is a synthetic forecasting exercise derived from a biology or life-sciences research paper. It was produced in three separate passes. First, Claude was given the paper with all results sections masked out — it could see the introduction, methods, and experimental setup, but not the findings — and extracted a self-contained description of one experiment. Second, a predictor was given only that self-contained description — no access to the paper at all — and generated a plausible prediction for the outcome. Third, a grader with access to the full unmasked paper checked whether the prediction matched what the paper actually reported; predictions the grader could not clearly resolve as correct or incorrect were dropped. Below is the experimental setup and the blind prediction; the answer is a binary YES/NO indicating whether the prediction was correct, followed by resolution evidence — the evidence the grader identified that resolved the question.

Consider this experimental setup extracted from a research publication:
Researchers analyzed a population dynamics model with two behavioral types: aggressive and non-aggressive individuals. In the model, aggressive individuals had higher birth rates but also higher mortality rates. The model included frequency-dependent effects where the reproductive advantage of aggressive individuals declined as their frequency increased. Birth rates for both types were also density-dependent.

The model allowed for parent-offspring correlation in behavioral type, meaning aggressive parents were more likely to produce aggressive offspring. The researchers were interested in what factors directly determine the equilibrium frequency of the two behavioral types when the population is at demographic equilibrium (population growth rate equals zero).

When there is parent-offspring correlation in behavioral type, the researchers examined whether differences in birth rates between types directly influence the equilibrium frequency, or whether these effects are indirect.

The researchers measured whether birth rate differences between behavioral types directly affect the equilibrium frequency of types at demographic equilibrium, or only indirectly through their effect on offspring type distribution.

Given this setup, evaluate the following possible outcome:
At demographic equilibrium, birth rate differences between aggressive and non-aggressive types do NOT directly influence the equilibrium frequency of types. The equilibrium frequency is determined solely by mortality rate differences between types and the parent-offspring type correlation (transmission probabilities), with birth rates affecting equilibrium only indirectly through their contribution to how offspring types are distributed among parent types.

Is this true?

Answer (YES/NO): YES